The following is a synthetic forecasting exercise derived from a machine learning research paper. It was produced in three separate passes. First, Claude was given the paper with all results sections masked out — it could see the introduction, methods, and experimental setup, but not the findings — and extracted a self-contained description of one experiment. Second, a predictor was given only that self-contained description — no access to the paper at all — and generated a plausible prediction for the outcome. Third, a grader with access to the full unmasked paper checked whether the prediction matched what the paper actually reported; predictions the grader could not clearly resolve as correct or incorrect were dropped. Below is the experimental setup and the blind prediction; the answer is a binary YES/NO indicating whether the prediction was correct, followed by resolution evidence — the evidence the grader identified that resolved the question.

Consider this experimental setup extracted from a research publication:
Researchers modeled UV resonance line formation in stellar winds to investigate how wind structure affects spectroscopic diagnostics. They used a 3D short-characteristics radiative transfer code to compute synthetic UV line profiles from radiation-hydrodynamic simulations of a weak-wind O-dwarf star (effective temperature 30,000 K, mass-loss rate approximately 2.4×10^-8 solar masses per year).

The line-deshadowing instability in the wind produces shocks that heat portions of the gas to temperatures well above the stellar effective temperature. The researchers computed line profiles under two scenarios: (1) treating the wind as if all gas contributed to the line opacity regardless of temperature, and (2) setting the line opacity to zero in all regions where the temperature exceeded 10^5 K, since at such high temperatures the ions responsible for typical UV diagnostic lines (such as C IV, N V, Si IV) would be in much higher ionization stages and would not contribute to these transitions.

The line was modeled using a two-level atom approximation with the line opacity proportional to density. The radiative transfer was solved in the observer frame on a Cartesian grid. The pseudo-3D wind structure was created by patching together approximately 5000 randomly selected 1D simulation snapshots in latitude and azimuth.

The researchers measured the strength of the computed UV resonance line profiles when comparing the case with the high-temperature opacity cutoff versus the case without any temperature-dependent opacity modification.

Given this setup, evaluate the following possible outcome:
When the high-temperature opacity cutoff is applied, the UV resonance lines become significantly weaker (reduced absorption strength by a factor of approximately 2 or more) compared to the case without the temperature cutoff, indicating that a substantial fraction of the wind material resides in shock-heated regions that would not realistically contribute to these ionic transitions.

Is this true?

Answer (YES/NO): YES